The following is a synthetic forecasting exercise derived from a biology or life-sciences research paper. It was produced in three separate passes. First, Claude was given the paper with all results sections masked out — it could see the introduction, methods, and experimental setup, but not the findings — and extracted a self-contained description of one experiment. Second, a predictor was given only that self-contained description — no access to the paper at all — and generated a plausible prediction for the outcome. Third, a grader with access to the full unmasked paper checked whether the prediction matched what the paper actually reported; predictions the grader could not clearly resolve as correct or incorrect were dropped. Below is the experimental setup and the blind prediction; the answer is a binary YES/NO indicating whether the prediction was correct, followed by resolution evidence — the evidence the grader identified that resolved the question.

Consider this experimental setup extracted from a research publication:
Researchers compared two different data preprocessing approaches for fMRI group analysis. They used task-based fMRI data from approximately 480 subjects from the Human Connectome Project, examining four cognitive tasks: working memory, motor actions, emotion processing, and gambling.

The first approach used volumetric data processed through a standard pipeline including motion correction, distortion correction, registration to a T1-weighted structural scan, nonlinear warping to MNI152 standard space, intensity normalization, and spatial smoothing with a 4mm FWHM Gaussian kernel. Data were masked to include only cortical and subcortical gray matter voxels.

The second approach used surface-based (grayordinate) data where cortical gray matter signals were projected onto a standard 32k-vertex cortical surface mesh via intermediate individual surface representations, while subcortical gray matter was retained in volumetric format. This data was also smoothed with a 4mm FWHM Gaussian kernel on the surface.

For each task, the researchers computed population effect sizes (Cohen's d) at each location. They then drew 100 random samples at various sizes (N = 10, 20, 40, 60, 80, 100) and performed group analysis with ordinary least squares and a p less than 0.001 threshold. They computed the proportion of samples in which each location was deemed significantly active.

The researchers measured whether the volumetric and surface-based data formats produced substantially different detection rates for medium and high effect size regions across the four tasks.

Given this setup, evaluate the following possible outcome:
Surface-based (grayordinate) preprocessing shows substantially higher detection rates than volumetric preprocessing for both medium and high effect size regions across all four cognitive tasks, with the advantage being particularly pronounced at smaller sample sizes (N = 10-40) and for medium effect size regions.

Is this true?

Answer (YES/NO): NO